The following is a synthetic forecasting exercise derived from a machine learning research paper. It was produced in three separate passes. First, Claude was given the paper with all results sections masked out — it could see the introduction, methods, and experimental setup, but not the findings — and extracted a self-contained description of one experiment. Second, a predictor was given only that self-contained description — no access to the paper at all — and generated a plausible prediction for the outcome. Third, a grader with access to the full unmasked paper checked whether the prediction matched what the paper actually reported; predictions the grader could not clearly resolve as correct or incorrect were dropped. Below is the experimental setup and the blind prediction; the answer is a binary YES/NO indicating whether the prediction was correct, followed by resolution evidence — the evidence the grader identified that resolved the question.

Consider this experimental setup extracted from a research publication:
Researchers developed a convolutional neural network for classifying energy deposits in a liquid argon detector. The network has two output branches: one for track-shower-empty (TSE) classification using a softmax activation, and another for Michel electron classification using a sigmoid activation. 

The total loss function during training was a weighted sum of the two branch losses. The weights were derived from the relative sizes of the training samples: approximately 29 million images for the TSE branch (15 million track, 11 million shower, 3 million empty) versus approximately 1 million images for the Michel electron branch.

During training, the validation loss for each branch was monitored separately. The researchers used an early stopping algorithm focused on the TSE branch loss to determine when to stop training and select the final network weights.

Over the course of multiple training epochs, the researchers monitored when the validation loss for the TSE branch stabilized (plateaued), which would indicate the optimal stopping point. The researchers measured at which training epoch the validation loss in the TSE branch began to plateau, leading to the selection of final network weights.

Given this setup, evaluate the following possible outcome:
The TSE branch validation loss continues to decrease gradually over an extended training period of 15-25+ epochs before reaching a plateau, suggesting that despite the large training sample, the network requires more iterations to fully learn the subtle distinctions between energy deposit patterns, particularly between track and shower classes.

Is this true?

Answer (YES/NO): NO